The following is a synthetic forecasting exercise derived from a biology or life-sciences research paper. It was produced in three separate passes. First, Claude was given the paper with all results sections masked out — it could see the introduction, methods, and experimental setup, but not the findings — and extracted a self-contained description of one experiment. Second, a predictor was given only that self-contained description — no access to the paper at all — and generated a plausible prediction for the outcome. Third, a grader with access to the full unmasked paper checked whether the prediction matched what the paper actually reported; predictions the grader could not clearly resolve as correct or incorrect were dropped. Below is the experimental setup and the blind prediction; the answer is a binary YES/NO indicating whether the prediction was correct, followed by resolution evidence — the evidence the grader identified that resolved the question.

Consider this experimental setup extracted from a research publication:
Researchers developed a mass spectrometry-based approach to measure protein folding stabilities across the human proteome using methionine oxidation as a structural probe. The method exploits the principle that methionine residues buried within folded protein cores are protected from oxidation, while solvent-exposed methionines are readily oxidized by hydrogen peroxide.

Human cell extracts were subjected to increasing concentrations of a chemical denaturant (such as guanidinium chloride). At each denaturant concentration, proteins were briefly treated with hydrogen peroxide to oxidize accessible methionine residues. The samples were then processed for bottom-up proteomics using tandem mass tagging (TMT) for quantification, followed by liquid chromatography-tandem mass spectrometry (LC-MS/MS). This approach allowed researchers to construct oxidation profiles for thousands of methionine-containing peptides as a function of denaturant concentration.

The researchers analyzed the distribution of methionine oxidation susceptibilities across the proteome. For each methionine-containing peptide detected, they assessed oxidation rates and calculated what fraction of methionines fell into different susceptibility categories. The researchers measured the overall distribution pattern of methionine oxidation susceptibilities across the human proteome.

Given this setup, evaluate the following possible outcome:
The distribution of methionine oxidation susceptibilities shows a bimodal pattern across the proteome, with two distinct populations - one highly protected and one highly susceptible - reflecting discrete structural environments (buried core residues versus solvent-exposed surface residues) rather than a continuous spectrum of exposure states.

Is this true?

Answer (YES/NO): YES